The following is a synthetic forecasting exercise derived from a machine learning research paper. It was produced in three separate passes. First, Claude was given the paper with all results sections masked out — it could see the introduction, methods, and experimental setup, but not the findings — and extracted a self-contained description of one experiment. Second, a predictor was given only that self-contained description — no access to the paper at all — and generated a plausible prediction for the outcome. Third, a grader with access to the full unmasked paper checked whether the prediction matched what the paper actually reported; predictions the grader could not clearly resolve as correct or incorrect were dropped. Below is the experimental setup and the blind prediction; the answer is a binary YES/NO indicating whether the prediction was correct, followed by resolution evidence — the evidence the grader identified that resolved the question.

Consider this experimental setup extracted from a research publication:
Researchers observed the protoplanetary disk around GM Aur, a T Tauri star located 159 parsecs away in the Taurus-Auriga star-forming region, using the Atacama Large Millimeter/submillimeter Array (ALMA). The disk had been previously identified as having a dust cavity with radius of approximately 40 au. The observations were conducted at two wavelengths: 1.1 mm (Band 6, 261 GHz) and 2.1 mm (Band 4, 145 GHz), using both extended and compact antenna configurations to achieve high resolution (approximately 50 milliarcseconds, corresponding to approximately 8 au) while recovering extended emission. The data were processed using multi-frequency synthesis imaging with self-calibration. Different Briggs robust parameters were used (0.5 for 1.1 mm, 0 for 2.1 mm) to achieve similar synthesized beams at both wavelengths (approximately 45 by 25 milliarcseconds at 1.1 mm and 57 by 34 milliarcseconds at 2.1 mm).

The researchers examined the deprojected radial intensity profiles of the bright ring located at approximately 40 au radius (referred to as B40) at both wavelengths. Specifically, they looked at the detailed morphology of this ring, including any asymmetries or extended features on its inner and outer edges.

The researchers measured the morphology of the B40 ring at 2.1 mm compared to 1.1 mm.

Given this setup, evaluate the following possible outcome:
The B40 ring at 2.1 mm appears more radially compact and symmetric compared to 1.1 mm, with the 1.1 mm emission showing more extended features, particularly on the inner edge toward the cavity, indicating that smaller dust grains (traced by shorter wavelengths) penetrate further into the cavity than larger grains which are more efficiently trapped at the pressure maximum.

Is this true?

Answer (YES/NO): NO